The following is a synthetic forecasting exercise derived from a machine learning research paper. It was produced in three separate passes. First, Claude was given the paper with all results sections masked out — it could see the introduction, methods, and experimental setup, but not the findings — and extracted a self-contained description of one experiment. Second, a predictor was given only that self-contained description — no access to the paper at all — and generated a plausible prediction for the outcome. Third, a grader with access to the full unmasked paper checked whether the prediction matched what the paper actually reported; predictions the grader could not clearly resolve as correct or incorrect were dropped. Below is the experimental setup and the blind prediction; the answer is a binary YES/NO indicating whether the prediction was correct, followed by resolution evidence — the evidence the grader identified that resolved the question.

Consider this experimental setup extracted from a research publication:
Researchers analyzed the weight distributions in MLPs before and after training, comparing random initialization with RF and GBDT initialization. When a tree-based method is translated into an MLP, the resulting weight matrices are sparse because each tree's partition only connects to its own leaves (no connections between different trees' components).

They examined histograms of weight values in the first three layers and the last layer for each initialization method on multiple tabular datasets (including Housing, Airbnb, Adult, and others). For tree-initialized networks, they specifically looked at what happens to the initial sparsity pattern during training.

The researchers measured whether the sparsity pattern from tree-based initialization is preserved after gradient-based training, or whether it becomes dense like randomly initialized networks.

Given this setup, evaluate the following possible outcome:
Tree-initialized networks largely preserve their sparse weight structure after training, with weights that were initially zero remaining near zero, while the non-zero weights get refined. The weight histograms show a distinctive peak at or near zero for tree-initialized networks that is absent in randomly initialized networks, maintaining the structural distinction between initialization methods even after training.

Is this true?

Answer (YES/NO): YES